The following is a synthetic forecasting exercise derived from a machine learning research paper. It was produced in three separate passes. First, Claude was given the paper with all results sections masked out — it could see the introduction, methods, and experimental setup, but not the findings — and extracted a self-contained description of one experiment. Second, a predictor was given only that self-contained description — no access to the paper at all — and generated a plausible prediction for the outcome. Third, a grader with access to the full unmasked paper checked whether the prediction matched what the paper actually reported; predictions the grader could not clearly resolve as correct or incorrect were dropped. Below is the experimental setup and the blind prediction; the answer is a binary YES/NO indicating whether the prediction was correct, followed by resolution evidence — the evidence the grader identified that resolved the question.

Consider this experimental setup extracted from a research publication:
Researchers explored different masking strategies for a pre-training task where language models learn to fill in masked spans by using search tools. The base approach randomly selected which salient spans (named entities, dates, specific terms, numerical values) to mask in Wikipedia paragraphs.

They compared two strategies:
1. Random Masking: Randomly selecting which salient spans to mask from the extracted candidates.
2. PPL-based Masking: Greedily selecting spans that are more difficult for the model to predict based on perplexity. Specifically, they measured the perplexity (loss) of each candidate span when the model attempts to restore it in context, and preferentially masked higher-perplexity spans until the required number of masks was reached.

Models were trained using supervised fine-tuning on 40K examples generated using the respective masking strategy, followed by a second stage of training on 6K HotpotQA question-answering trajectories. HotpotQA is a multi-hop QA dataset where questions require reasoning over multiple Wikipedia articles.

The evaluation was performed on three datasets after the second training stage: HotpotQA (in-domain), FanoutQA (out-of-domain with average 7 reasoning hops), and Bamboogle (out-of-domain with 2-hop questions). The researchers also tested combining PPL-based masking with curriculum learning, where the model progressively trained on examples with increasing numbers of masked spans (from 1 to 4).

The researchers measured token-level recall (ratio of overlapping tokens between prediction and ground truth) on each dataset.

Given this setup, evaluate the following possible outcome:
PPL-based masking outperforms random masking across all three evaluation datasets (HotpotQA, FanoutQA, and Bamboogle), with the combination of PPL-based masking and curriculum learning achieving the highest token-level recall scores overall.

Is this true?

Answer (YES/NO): NO